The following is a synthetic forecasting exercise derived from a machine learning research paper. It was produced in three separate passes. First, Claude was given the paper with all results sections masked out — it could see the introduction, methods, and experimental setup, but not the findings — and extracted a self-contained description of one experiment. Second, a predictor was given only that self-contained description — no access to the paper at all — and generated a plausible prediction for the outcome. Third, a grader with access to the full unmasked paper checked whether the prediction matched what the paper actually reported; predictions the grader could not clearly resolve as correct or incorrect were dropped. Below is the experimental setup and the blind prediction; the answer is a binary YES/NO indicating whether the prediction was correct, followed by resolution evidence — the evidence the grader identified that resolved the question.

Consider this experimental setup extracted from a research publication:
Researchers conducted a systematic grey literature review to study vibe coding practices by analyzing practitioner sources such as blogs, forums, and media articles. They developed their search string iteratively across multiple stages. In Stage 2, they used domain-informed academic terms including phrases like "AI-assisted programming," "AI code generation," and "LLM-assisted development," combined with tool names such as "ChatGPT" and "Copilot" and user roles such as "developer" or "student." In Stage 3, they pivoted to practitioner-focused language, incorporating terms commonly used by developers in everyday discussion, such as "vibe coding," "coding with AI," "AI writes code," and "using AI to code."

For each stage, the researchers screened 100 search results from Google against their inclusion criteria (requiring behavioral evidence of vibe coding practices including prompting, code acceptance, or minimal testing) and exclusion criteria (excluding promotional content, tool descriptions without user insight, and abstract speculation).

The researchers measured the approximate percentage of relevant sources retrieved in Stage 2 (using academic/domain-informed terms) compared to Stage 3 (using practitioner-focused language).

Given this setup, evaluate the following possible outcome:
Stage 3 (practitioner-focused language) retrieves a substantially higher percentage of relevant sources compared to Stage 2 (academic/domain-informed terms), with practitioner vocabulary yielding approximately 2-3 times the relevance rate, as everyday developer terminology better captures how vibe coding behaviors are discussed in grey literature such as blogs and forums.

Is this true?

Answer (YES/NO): NO